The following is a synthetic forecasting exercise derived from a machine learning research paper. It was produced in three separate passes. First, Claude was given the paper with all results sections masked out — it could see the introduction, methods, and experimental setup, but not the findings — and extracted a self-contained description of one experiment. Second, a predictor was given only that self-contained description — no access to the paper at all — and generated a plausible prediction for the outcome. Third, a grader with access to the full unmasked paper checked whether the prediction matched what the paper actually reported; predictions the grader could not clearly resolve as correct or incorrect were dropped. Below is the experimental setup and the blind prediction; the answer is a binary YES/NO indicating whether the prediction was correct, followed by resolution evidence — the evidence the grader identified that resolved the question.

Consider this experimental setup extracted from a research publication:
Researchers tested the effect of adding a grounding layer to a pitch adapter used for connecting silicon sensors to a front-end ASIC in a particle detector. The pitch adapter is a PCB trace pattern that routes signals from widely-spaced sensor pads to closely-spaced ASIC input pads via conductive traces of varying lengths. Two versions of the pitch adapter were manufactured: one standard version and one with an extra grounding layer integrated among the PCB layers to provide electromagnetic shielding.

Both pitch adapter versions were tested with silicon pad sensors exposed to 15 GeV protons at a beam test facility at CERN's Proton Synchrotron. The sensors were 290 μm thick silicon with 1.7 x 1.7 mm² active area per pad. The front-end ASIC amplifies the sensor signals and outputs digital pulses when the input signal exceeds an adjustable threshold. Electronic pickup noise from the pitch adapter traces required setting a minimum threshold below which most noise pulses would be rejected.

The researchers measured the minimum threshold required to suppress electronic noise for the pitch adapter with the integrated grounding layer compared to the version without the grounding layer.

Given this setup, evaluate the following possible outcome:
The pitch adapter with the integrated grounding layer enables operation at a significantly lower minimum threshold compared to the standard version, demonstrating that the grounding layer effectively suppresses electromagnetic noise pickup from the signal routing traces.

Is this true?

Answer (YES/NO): NO